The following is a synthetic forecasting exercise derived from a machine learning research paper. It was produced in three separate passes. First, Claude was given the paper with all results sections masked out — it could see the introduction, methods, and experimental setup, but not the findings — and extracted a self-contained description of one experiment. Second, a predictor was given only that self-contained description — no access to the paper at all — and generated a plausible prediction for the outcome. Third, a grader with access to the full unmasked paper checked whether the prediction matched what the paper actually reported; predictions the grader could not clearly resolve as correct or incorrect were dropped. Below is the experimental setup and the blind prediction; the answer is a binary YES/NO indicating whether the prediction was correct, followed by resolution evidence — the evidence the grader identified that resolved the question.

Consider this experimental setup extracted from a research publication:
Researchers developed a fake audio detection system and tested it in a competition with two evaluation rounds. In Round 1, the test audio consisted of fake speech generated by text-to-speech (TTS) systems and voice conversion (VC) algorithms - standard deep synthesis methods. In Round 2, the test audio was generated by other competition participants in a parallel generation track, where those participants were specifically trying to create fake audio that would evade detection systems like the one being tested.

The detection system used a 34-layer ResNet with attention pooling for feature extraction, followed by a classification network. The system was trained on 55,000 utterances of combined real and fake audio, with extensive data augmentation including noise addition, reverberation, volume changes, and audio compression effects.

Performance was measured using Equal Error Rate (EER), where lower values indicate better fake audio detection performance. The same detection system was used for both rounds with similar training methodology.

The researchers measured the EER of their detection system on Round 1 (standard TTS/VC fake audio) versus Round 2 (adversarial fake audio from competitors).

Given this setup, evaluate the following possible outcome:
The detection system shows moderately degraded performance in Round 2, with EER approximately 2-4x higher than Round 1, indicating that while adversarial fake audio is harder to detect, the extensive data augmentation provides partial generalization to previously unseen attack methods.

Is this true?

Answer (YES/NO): NO